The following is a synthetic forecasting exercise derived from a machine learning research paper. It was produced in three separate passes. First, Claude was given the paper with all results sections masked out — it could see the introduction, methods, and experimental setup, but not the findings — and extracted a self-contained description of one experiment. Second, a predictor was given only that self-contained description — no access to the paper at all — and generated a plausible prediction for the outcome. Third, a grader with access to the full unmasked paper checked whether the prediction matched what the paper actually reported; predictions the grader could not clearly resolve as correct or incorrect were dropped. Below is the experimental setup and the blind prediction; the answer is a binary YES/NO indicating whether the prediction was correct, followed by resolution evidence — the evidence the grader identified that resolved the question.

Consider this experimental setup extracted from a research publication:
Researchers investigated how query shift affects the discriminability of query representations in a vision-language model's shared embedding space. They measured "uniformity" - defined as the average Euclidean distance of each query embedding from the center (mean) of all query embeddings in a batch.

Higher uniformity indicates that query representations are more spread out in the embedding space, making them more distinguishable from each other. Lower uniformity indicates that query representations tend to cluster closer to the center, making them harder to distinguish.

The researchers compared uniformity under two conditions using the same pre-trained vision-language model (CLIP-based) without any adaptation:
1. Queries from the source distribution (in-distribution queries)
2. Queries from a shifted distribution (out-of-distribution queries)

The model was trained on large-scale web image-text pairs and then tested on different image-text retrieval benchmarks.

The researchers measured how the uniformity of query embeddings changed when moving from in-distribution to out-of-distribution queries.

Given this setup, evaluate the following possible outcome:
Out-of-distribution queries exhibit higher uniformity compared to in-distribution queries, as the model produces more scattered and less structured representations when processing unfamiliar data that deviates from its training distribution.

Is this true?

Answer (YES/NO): NO